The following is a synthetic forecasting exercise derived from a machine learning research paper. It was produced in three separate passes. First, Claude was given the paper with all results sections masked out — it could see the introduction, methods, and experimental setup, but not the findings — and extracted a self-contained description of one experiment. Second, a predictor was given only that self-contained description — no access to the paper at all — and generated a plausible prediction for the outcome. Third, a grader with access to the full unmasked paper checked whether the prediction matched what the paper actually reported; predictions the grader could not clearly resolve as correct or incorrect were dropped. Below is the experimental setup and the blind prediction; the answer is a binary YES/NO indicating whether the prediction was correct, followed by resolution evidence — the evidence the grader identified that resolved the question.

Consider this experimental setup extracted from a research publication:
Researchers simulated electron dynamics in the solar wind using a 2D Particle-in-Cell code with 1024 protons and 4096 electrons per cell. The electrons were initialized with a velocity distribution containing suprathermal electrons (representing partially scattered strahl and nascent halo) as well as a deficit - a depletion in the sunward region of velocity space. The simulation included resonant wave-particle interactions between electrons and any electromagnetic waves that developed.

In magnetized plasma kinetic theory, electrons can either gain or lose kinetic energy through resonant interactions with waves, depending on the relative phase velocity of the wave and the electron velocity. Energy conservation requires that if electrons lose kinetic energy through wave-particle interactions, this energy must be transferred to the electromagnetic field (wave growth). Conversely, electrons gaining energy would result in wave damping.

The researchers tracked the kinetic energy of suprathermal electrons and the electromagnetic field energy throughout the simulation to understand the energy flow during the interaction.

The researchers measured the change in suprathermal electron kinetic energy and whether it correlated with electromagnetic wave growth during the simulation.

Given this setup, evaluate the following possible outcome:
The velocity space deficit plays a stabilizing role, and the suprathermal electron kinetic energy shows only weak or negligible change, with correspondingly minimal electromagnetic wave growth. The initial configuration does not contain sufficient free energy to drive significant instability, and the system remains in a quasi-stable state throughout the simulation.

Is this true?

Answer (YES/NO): NO